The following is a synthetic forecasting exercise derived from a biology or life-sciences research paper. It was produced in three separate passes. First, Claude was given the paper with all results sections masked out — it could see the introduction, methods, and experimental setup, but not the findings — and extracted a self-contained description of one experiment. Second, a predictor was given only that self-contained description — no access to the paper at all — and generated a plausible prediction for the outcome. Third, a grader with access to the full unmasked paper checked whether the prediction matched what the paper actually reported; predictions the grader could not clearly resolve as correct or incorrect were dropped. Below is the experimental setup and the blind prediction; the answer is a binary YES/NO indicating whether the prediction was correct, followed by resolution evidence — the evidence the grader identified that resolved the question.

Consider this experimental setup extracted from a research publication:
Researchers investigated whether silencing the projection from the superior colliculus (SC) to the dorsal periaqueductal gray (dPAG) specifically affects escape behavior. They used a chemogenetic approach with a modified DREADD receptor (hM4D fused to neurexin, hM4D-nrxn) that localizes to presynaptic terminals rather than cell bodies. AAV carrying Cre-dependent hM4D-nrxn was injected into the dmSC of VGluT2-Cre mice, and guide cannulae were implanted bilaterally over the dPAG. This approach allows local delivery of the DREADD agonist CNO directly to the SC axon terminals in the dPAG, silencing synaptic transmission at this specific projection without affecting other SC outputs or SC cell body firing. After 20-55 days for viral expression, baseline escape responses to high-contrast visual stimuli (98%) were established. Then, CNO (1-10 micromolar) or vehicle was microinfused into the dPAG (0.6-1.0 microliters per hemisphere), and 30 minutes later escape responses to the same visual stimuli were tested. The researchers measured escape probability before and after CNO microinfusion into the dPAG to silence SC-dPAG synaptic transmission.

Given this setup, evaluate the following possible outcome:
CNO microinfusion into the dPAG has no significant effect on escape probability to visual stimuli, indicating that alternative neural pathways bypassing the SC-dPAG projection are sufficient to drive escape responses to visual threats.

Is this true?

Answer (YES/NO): NO